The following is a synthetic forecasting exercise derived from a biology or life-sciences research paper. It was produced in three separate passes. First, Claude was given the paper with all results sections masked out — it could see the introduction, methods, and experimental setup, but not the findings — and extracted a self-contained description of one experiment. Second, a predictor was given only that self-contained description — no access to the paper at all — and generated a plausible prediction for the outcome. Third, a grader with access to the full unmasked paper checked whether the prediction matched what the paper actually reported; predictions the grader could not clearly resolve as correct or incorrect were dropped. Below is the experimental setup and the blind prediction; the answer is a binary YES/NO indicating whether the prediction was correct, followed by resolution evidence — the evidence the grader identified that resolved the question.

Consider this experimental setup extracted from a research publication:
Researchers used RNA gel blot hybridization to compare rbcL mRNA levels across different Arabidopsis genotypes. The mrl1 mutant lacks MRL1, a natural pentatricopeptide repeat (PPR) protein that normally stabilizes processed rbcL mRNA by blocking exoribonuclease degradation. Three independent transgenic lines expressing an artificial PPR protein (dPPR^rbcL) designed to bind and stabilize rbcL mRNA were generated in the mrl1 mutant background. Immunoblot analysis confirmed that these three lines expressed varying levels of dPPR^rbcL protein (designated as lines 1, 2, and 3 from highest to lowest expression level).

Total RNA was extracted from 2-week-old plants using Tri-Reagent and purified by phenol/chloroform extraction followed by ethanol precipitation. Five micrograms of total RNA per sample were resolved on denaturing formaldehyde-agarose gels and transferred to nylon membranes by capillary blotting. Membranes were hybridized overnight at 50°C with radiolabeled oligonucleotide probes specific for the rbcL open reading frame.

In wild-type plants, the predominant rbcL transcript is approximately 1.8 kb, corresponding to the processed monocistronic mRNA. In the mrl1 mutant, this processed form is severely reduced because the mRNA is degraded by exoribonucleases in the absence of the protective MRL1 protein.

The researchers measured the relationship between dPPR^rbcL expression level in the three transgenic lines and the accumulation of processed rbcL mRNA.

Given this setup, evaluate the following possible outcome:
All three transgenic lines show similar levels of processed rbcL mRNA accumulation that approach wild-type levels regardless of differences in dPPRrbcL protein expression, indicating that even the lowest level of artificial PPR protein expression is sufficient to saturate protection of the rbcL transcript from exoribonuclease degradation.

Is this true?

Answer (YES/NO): NO